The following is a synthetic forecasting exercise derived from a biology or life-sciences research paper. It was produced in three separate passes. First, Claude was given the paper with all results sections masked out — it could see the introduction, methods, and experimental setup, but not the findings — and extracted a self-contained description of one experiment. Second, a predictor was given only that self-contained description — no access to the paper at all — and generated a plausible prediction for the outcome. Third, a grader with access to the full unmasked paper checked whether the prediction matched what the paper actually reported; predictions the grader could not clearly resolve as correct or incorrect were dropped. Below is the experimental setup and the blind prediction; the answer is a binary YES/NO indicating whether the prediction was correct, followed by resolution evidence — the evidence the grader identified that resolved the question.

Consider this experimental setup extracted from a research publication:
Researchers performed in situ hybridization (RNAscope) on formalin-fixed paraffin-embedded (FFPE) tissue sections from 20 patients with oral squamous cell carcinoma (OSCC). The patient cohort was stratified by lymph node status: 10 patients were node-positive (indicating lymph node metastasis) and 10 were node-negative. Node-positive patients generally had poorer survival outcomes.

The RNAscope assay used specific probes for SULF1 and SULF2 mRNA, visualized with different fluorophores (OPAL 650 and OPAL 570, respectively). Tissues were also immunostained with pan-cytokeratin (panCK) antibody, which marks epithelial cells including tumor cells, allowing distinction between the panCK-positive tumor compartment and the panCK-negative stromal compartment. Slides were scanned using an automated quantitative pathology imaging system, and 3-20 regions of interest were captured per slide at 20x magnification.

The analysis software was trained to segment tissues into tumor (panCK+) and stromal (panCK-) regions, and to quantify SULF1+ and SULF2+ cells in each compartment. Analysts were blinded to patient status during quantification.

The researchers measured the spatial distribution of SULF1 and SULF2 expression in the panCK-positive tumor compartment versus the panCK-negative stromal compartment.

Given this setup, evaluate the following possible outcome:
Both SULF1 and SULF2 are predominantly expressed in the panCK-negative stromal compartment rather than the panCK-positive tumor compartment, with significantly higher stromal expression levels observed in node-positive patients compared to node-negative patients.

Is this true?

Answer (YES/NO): NO